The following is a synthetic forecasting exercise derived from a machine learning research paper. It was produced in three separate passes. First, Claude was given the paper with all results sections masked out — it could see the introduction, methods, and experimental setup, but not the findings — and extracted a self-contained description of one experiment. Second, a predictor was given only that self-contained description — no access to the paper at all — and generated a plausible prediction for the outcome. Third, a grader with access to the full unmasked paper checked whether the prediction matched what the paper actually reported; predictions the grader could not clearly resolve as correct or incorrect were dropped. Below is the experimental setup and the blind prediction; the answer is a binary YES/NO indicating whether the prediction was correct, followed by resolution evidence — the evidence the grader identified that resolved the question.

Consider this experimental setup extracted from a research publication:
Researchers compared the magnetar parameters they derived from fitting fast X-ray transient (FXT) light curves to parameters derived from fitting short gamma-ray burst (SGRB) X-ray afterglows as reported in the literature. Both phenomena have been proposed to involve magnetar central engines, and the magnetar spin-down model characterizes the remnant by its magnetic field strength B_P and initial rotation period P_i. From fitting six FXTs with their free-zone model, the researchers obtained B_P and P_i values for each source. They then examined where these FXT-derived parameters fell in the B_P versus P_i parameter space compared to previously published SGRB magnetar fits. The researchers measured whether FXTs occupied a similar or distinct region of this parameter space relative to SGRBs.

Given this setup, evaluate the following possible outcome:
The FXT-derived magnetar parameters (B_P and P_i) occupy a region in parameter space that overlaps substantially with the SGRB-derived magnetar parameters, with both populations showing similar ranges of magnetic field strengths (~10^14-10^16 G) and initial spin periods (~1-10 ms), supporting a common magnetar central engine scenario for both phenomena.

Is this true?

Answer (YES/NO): NO